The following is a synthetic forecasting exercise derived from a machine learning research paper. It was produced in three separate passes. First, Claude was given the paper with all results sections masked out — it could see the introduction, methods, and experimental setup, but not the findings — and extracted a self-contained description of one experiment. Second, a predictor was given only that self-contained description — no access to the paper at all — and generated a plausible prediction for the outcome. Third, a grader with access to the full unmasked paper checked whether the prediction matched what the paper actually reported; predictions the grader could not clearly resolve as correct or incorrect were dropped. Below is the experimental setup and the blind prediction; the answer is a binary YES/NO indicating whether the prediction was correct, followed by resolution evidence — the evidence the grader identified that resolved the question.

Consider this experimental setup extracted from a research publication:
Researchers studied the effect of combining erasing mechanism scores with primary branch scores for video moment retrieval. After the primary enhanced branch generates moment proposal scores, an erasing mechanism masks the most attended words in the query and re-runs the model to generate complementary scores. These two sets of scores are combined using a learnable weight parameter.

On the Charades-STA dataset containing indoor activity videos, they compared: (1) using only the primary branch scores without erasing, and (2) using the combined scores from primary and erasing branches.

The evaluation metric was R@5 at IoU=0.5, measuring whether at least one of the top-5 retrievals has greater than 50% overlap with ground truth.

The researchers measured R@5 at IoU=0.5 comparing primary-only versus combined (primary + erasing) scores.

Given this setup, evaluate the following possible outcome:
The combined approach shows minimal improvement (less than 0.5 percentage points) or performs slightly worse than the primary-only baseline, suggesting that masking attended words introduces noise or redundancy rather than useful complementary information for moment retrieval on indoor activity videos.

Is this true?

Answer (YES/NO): NO